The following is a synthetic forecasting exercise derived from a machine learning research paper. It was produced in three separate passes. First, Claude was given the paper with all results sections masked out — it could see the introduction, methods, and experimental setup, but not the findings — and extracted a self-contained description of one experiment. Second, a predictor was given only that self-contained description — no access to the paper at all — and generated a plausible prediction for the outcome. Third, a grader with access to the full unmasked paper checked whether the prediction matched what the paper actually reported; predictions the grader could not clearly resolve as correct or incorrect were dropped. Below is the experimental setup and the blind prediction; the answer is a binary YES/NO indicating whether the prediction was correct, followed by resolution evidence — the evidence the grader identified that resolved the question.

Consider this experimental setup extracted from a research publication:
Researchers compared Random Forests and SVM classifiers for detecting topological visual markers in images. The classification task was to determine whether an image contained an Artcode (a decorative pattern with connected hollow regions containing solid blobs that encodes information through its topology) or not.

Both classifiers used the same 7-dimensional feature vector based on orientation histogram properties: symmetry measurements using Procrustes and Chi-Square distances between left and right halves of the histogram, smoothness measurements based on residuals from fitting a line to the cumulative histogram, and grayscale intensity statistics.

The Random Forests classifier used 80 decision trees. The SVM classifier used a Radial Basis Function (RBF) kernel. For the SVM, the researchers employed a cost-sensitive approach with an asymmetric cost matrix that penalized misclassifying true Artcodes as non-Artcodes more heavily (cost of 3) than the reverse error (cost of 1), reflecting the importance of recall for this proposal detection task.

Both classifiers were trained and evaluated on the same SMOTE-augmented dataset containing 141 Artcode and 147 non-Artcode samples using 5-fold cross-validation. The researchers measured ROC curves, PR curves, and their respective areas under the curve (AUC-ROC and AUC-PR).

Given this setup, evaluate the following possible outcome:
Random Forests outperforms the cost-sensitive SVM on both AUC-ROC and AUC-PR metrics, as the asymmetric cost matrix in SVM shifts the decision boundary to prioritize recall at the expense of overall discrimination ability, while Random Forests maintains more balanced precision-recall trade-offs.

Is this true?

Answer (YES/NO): NO